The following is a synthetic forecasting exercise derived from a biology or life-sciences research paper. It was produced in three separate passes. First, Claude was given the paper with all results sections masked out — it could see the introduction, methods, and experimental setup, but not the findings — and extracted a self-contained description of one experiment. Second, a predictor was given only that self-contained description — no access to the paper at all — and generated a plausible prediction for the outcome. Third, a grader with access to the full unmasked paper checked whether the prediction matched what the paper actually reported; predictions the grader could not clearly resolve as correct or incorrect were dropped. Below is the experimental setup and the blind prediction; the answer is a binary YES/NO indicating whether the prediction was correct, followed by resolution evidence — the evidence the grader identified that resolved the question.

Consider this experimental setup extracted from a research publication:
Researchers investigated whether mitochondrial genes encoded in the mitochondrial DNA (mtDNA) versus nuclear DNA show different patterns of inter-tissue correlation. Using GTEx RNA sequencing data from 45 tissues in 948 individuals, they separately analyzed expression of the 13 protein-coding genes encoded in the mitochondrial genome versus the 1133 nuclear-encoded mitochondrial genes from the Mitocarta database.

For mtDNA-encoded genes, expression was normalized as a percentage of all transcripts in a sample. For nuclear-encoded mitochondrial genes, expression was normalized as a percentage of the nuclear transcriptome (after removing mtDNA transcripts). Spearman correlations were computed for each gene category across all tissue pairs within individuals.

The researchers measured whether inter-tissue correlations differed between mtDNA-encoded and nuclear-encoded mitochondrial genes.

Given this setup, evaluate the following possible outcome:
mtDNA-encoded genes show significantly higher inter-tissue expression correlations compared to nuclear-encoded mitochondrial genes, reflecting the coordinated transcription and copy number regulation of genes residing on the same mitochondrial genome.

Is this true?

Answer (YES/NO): NO